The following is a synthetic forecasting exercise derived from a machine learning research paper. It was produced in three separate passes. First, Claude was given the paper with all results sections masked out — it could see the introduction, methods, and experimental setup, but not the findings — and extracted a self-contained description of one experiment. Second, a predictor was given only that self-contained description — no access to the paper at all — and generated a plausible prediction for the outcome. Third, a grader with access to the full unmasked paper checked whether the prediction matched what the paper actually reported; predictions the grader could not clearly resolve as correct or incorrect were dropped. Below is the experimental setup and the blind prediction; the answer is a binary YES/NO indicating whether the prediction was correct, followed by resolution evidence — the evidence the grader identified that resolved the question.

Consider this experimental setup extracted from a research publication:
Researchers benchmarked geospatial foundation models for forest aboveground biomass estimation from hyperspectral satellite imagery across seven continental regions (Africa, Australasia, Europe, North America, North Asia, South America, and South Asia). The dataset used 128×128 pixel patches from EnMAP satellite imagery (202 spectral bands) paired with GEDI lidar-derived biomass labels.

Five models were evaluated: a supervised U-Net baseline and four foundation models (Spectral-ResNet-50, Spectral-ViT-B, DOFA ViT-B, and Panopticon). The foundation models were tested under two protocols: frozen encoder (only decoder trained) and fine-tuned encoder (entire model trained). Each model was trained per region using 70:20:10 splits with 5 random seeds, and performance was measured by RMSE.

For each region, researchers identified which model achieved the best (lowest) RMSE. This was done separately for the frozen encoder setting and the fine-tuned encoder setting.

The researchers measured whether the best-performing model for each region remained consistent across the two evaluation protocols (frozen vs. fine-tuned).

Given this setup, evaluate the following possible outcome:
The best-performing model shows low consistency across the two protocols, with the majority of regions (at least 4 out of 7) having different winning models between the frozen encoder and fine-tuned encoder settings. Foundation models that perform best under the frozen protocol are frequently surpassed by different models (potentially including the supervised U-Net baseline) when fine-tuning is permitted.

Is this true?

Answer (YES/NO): YES